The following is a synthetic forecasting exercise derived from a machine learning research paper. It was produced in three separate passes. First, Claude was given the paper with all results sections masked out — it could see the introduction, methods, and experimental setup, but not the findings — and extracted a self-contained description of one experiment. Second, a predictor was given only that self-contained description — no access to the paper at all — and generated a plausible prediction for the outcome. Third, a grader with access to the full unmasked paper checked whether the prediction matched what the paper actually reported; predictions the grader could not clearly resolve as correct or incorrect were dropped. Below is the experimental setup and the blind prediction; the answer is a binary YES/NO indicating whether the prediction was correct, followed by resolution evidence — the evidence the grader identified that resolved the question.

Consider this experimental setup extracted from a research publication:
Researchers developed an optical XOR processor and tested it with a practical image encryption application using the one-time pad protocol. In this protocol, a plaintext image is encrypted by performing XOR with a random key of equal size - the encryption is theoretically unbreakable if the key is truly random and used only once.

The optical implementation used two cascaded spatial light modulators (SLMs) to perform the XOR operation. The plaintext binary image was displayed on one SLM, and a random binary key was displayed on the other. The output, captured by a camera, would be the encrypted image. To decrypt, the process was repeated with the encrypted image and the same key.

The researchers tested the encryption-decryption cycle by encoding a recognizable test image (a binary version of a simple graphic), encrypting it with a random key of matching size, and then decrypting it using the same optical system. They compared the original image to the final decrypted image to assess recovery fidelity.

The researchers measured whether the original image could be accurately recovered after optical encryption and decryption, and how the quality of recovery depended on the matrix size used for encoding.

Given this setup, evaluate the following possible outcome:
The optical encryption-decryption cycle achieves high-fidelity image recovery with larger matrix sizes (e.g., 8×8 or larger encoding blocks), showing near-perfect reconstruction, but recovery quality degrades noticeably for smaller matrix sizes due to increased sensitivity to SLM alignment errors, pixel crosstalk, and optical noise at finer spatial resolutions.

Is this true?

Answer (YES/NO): NO